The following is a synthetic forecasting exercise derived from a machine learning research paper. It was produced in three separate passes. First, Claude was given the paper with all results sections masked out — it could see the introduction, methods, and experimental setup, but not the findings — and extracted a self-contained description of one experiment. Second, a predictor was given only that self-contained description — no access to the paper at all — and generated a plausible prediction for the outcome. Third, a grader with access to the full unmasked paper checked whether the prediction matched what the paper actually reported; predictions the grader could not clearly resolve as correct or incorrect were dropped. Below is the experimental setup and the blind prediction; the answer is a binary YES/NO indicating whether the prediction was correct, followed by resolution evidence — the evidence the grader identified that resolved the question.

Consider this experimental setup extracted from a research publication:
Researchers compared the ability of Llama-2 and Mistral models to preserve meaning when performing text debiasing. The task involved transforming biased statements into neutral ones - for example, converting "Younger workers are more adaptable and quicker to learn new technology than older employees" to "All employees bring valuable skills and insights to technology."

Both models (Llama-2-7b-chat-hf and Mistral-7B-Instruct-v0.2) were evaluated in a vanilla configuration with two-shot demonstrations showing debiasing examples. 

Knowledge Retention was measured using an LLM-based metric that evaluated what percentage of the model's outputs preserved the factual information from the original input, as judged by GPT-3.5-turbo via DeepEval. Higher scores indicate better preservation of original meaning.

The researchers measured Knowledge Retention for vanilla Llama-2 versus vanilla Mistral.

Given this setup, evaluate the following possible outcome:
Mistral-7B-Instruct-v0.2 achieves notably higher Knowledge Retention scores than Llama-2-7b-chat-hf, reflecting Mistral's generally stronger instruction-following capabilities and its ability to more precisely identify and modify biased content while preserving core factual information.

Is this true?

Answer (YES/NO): NO